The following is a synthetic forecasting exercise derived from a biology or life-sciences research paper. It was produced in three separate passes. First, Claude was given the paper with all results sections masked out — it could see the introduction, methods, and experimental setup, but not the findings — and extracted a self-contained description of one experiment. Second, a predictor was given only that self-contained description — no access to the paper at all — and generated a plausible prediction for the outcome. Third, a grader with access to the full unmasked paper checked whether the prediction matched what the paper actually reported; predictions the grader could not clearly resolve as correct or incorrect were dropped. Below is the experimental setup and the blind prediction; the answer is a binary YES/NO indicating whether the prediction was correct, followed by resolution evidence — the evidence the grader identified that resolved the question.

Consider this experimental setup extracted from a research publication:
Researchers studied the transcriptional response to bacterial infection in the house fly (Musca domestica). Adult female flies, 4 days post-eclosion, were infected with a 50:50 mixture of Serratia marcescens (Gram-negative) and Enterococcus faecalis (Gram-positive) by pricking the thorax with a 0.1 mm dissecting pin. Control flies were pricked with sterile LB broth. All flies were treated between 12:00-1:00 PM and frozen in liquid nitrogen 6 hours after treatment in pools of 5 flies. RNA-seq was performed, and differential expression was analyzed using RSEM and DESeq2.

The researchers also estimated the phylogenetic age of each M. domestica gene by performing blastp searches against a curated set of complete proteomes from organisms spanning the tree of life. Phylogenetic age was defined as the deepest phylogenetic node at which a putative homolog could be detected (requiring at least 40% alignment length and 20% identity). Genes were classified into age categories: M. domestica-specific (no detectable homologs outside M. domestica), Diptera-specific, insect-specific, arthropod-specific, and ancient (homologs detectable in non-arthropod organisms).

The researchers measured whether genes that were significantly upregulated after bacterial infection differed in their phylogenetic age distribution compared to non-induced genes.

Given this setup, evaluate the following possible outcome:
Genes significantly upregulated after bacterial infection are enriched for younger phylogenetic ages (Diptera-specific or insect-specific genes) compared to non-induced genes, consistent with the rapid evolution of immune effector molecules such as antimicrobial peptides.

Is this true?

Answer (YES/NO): YES